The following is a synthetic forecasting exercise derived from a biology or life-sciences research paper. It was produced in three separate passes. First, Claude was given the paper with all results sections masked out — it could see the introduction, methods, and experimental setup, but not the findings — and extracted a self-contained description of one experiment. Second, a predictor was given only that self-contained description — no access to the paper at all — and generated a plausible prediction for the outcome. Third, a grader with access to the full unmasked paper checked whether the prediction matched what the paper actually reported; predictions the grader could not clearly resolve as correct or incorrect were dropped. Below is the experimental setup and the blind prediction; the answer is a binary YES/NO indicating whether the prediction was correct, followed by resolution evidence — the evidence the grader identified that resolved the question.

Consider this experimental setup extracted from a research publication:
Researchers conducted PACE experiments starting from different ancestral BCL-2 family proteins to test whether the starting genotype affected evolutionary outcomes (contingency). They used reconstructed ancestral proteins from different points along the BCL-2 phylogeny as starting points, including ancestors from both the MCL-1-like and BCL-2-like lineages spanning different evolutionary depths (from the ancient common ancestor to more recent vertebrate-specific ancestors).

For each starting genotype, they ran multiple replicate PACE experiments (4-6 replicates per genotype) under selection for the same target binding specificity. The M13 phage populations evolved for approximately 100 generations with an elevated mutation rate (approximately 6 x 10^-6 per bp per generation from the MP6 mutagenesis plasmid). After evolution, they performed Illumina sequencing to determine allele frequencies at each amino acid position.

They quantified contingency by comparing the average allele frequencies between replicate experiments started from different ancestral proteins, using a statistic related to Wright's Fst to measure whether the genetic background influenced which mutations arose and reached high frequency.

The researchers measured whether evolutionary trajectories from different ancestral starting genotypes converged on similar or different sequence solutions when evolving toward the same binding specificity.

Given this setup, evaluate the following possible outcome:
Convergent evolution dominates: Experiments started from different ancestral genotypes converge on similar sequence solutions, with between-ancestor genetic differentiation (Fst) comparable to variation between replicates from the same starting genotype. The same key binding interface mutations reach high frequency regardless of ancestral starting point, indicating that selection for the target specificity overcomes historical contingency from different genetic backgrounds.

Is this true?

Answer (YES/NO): NO